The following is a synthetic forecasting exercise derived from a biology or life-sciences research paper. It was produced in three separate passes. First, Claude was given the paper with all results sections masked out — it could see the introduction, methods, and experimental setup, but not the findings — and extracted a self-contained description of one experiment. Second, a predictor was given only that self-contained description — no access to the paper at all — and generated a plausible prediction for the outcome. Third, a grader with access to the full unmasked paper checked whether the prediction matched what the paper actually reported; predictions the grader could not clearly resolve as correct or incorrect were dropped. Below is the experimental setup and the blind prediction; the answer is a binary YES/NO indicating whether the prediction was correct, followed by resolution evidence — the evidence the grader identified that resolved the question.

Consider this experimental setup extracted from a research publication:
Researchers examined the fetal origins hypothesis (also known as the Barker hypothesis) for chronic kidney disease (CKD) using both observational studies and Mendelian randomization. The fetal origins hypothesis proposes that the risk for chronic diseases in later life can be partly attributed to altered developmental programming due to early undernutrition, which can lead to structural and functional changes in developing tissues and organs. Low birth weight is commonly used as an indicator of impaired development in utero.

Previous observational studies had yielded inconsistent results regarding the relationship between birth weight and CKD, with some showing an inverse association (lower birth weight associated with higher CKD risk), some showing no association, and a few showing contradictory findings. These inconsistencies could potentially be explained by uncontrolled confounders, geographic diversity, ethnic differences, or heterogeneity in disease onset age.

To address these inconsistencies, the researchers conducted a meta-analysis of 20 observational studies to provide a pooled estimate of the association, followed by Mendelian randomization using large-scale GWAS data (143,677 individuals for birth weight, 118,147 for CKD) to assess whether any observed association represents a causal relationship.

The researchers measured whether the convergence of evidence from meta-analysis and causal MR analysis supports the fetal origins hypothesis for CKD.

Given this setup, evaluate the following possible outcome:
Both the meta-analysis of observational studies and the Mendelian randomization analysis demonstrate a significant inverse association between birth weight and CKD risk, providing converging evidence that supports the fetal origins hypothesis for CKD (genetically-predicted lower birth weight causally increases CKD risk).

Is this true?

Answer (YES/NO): NO